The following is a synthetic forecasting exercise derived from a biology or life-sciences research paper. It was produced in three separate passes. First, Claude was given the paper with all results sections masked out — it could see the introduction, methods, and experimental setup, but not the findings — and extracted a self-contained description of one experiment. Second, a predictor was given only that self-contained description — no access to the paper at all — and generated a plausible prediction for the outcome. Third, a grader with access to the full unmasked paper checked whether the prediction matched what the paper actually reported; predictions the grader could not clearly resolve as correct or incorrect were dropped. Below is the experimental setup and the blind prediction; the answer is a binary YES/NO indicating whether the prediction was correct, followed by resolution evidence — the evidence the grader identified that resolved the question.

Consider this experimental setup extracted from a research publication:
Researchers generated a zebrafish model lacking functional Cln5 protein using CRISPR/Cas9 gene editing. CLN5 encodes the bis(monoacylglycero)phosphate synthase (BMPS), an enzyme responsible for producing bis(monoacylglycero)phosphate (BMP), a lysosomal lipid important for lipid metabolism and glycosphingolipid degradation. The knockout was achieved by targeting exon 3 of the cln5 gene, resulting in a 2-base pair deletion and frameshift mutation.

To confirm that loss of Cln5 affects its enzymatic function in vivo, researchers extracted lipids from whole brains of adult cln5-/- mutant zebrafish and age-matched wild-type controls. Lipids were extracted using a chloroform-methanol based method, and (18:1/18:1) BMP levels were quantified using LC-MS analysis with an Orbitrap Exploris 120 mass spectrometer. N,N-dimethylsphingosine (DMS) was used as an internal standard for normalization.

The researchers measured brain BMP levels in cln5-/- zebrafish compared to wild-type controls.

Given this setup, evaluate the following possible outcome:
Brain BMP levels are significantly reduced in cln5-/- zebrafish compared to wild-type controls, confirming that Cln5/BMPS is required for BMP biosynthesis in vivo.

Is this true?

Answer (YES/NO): YES